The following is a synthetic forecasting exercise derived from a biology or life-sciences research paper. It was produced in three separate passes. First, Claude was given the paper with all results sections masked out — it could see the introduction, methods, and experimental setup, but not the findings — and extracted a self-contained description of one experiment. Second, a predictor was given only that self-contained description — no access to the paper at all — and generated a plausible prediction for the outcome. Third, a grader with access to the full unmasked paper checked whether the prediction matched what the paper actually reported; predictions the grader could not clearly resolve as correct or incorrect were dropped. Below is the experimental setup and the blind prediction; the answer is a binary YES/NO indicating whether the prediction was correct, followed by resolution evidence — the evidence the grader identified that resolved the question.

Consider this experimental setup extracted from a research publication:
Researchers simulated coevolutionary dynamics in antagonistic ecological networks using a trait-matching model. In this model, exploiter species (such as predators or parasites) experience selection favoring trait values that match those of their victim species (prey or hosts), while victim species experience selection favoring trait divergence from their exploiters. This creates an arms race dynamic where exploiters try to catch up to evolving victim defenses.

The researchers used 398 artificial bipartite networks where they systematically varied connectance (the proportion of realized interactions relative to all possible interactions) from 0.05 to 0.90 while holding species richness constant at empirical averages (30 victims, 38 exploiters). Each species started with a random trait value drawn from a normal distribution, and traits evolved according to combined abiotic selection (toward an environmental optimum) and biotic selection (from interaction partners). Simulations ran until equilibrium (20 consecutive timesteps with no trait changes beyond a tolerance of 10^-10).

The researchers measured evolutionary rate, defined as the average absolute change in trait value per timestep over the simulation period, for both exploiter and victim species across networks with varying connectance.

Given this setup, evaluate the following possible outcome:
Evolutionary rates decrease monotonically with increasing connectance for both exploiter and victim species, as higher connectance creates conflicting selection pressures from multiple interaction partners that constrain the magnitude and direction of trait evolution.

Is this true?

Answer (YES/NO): NO